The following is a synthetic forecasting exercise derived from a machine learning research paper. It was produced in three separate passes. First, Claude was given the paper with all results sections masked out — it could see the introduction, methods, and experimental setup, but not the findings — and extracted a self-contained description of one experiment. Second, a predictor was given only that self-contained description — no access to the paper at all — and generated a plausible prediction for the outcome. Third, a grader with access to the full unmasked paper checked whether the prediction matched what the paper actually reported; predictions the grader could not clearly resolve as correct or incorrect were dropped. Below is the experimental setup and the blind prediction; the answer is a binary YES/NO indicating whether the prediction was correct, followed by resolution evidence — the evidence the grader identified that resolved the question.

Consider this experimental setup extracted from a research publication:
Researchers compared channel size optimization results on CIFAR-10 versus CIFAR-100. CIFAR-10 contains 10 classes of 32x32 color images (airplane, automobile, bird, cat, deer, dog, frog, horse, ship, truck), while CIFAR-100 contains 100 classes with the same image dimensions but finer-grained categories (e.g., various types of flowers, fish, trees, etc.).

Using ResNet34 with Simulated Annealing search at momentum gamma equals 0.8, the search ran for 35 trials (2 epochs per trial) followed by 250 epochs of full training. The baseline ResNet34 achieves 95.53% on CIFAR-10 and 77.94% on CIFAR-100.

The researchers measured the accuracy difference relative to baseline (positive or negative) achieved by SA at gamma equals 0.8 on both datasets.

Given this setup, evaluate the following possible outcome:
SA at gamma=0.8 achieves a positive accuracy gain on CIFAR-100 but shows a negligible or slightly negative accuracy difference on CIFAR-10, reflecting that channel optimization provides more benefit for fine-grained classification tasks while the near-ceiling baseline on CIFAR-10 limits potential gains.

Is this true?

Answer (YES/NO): NO